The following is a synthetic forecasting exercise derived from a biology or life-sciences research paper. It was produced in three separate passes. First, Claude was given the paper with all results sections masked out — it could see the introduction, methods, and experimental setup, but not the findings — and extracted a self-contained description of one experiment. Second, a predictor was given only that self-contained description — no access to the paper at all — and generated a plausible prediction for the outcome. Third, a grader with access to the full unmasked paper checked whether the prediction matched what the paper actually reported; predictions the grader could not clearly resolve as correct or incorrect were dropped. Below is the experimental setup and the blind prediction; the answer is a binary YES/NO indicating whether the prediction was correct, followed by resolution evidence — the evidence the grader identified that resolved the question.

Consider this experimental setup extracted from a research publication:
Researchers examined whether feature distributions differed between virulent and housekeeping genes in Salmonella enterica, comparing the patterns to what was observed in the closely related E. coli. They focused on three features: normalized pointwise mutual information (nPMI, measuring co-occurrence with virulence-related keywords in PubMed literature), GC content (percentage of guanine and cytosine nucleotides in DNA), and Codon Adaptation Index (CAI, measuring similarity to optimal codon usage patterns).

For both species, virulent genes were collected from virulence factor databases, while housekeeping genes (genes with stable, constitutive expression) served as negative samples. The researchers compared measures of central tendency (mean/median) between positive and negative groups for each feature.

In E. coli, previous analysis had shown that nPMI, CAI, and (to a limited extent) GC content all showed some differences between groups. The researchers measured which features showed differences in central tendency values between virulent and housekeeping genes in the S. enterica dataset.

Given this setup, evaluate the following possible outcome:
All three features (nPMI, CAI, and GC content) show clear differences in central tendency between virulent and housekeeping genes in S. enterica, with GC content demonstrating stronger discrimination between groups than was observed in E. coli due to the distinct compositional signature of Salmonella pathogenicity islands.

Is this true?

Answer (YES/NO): NO